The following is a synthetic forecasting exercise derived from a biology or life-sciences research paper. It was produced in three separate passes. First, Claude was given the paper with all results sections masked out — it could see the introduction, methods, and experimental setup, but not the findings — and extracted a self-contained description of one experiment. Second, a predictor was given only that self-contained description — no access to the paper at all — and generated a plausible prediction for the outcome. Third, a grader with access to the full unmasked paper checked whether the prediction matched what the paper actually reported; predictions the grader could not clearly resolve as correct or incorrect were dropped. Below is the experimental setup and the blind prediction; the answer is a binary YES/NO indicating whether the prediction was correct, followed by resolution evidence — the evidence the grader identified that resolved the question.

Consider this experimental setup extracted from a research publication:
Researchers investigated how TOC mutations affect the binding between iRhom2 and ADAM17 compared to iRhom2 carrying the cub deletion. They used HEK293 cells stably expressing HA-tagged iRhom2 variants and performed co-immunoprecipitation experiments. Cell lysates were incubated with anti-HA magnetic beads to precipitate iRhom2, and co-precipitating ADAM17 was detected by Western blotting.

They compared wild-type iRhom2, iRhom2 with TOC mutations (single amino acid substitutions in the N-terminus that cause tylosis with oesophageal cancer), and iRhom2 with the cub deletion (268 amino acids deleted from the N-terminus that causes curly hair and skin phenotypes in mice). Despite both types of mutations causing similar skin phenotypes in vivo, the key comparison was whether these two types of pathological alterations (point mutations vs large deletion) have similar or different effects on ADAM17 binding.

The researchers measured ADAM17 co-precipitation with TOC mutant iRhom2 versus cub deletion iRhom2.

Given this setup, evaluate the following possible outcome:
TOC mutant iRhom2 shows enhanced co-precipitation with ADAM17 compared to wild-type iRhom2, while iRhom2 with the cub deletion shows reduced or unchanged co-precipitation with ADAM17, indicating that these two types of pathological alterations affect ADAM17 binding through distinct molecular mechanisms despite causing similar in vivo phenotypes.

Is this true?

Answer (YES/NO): NO